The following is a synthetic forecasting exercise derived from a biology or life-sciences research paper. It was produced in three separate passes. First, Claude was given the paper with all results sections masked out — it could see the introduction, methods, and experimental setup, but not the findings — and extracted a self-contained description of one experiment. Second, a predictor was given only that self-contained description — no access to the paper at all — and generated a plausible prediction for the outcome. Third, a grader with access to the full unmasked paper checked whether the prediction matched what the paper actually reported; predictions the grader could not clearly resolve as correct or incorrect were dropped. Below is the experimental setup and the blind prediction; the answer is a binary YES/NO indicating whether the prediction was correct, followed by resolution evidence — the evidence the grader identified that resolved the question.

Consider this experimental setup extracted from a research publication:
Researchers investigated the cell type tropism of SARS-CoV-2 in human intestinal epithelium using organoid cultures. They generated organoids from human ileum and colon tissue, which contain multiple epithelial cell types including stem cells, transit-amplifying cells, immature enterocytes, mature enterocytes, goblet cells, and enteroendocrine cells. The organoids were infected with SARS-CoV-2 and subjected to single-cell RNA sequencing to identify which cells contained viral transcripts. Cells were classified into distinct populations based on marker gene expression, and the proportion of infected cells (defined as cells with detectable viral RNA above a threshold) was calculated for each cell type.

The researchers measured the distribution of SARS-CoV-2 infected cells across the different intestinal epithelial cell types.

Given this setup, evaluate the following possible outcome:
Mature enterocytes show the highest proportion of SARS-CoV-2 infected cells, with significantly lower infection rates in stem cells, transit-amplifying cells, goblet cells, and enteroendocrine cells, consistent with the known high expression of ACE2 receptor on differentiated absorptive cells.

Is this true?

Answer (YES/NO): NO